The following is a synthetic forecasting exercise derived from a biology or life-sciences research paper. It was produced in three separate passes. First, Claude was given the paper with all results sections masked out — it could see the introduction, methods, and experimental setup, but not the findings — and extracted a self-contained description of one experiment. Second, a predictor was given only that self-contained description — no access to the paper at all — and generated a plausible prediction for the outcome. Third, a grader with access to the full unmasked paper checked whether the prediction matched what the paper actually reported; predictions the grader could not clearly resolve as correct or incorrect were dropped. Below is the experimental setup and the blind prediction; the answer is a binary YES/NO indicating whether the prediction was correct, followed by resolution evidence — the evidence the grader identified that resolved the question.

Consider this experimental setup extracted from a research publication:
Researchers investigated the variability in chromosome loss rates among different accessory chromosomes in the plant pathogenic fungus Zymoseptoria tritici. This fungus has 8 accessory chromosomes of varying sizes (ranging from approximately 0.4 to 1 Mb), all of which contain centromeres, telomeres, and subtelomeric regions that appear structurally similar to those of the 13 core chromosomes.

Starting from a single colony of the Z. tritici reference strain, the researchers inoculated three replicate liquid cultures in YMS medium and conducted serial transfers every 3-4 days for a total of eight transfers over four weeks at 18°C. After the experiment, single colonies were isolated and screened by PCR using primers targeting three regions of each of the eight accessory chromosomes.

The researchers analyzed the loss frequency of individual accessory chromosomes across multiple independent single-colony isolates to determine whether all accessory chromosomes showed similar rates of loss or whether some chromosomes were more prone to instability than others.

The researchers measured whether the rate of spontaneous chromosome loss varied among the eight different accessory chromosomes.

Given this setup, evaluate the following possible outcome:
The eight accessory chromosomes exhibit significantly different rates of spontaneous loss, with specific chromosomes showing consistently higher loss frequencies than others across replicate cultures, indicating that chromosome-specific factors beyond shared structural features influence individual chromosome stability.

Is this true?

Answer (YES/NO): YES